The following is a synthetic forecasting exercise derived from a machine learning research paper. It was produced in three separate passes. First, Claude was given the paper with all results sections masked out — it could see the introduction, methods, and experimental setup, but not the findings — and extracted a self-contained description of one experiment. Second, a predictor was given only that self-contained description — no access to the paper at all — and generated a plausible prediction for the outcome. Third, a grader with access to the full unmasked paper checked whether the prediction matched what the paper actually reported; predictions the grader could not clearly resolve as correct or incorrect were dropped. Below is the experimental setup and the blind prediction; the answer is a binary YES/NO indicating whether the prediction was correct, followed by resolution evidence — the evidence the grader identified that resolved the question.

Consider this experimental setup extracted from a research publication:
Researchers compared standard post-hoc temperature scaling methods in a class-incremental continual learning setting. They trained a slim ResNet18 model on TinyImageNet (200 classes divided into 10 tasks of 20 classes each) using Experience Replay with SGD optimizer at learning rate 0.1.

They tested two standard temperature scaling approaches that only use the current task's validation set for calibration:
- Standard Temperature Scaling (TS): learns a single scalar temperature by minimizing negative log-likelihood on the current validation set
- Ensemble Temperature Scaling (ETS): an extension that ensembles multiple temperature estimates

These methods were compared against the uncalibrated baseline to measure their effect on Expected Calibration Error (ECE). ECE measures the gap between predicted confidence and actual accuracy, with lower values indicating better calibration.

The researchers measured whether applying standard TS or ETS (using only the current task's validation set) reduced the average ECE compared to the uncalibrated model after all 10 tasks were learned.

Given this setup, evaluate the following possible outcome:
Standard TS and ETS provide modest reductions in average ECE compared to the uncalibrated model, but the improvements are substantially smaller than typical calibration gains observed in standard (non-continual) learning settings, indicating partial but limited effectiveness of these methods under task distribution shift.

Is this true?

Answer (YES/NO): NO